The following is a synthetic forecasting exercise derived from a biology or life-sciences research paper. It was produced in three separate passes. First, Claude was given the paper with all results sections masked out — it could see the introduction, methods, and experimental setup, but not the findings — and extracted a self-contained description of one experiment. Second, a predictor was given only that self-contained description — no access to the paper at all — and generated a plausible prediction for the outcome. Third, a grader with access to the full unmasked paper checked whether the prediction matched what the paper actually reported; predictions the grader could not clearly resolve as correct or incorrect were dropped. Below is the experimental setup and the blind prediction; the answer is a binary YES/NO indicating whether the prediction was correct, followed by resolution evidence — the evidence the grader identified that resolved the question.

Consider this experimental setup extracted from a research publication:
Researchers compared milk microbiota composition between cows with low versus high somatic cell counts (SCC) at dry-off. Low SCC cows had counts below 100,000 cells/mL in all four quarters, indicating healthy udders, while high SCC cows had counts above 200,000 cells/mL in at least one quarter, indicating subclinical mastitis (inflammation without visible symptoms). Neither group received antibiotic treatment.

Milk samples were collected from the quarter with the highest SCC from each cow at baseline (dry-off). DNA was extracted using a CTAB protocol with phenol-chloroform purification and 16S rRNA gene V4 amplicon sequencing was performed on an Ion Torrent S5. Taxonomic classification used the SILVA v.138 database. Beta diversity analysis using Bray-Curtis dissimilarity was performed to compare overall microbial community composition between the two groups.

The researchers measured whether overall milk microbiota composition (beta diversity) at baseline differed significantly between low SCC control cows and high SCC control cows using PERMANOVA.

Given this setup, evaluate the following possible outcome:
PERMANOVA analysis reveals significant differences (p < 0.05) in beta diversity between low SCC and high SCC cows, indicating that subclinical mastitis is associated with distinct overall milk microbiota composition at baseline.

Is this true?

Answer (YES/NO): YES